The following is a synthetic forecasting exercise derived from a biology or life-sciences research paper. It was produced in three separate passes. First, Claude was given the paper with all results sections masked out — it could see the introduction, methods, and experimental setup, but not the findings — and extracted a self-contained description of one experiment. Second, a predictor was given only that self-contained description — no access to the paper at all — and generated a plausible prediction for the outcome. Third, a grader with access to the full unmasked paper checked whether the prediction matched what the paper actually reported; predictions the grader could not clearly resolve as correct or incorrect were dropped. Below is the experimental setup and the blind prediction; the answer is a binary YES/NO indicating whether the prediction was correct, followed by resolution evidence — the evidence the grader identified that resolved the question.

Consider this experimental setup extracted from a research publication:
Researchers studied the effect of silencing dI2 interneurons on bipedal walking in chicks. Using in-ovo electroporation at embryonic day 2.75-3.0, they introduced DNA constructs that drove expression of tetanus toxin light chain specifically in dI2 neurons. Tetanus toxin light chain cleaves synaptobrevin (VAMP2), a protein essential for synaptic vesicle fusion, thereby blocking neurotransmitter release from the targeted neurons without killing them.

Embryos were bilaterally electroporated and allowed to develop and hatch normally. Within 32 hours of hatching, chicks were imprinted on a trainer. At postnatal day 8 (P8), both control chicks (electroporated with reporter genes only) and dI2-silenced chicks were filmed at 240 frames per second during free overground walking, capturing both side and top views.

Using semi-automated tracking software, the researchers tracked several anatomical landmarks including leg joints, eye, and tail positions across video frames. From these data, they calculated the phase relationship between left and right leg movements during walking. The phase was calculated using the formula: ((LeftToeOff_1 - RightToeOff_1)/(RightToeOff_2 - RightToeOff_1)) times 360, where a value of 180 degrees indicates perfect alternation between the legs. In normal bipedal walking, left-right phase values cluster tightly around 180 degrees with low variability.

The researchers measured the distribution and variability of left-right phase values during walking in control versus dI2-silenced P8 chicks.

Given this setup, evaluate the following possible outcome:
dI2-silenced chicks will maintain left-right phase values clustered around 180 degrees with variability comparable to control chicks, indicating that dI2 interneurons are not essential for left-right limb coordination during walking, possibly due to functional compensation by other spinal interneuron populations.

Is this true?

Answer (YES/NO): YES